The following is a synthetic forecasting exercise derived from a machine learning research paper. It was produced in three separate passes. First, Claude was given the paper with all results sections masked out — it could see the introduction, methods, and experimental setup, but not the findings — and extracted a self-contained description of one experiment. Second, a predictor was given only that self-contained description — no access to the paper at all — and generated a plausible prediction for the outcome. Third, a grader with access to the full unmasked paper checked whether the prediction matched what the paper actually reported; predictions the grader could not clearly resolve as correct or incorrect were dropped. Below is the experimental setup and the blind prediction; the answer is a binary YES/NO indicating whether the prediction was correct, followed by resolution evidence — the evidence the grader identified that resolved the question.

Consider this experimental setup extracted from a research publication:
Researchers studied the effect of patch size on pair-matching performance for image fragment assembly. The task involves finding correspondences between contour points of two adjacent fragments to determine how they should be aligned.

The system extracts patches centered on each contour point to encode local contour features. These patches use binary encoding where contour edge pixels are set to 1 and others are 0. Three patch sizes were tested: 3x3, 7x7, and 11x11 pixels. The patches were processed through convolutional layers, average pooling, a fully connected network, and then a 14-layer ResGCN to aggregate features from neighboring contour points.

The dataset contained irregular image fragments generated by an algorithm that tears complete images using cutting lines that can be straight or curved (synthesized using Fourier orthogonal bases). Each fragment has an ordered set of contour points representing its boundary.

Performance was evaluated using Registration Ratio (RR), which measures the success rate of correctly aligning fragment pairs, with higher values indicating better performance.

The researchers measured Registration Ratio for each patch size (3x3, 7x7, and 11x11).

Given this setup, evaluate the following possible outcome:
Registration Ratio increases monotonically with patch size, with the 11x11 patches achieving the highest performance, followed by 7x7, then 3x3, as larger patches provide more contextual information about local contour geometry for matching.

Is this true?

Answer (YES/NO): NO